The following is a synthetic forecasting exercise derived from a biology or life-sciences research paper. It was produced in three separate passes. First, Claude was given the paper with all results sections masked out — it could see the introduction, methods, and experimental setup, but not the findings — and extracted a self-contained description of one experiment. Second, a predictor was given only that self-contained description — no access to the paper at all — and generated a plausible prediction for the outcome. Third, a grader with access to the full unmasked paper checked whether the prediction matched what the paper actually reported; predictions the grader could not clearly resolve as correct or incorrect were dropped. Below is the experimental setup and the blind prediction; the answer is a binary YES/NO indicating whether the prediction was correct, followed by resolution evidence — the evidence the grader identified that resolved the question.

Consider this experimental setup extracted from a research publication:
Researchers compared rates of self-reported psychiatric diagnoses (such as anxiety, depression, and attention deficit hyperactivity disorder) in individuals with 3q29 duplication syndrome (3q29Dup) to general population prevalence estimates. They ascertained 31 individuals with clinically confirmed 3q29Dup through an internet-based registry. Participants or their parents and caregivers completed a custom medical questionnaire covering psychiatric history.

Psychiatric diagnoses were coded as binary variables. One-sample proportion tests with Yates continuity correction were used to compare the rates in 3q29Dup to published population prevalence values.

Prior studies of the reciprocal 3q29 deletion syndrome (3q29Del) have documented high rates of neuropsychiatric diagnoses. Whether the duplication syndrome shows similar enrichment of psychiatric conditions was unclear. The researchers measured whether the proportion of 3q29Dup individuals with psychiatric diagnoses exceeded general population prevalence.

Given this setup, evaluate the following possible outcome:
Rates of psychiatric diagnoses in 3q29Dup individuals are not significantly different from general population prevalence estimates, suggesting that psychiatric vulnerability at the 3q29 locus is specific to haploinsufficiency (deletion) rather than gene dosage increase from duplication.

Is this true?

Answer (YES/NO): NO